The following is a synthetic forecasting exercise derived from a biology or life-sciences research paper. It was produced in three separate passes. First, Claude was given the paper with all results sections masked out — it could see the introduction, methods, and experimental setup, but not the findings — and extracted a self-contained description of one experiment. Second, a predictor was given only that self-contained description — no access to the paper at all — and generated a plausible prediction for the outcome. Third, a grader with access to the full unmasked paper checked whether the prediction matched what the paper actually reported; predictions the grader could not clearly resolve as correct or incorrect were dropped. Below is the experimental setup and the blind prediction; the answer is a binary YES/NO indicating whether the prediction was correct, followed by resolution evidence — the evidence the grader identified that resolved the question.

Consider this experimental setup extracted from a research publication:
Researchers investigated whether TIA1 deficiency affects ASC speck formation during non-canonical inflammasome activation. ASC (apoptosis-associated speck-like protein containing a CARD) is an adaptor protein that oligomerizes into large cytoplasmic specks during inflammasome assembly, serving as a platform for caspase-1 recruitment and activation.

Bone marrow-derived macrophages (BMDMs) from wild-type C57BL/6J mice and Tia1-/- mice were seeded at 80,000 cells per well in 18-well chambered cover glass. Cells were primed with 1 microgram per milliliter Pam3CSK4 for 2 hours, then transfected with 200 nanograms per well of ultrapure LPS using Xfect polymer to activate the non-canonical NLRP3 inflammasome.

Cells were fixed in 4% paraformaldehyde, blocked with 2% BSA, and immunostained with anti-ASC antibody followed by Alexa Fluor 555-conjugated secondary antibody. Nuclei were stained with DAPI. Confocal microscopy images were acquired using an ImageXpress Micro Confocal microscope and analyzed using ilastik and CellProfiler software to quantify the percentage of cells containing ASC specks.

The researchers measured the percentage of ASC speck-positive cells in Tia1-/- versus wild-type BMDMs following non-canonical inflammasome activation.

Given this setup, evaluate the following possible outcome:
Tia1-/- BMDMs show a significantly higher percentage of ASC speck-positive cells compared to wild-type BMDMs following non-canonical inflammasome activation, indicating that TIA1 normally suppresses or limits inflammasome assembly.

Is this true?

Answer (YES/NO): YES